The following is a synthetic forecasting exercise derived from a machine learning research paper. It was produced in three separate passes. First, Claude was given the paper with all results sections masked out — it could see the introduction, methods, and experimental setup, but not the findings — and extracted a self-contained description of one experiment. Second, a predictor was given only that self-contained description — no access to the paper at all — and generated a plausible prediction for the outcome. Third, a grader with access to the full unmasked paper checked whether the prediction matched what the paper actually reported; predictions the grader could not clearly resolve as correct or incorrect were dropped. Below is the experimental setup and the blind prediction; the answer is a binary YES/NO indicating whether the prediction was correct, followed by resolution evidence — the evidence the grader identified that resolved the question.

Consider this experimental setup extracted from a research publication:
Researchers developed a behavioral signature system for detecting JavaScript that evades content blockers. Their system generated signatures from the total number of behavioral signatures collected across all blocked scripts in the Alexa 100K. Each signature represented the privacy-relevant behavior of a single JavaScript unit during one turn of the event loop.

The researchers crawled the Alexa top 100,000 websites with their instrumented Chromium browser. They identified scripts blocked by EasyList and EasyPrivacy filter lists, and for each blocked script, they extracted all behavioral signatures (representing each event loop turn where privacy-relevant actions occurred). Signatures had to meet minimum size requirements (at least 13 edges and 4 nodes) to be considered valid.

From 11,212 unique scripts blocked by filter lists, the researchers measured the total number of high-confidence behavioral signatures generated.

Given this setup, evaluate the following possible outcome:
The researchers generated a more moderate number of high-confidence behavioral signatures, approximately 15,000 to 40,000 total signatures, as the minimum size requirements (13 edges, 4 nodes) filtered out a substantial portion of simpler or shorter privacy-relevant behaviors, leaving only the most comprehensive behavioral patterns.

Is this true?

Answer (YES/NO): NO